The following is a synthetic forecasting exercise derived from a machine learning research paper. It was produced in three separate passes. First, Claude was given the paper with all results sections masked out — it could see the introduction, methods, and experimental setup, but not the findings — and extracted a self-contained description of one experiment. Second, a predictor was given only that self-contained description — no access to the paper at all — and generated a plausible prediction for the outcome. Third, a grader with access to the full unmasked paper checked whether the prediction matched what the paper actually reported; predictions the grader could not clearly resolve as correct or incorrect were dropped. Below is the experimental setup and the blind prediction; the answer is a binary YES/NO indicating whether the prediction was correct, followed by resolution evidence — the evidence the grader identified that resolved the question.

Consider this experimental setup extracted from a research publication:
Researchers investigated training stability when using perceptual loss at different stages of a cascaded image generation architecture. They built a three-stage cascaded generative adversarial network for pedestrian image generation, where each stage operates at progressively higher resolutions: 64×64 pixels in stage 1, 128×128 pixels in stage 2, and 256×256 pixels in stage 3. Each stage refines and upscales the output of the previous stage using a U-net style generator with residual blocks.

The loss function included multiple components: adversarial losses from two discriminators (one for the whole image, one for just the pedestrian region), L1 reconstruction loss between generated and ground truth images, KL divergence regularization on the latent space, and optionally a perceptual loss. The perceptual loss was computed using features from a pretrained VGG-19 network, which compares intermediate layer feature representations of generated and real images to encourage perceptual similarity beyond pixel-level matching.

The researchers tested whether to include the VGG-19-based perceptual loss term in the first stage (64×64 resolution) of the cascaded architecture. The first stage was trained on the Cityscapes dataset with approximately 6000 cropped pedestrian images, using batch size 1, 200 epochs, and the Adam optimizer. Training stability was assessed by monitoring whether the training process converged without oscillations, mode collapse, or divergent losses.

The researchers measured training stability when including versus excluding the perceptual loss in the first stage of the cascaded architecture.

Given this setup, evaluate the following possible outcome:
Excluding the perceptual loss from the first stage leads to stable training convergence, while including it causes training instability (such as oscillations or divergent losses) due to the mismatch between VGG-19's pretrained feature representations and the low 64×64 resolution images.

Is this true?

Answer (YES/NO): YES